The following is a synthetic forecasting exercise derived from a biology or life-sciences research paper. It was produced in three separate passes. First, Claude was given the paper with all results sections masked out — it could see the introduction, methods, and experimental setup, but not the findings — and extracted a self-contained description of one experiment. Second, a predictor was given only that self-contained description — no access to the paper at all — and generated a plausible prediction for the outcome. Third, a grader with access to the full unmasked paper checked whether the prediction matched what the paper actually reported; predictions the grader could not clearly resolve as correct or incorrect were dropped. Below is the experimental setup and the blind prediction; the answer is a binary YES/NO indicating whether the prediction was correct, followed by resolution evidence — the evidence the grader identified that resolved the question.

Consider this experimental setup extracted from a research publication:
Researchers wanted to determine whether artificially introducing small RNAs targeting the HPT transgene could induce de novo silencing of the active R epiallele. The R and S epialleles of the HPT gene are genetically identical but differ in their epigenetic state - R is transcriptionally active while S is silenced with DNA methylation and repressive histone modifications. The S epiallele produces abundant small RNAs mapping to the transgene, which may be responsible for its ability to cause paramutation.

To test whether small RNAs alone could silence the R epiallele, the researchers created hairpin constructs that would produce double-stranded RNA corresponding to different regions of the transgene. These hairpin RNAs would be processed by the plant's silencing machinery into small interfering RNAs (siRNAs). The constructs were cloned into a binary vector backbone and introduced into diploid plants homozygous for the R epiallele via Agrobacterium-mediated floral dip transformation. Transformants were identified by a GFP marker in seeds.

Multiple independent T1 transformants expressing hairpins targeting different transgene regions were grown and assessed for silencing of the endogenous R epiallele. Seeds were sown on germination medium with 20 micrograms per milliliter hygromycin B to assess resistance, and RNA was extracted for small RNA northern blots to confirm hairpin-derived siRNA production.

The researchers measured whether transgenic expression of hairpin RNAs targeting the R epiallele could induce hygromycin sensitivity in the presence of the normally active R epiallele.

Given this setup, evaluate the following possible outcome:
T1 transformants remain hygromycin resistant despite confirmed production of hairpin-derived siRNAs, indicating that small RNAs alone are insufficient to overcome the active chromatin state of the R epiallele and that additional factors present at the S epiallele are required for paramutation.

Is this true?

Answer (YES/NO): NO